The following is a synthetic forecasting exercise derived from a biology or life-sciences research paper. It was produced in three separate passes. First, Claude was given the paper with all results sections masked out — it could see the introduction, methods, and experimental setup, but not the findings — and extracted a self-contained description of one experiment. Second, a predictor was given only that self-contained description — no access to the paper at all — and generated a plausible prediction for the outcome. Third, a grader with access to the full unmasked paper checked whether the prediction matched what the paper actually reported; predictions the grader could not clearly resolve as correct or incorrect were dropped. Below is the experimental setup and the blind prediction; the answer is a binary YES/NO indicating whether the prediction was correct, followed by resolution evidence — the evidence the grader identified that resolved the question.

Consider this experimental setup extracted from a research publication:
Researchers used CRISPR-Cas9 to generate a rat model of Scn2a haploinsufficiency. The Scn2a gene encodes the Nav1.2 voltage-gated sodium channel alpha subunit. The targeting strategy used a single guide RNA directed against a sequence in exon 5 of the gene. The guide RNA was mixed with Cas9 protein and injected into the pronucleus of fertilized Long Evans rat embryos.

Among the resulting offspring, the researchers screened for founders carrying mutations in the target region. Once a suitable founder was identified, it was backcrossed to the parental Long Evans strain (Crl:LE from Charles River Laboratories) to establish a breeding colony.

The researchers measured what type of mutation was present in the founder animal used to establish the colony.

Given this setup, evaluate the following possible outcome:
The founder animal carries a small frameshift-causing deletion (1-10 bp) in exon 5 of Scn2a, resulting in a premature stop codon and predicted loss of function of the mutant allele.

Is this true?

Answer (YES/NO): NO